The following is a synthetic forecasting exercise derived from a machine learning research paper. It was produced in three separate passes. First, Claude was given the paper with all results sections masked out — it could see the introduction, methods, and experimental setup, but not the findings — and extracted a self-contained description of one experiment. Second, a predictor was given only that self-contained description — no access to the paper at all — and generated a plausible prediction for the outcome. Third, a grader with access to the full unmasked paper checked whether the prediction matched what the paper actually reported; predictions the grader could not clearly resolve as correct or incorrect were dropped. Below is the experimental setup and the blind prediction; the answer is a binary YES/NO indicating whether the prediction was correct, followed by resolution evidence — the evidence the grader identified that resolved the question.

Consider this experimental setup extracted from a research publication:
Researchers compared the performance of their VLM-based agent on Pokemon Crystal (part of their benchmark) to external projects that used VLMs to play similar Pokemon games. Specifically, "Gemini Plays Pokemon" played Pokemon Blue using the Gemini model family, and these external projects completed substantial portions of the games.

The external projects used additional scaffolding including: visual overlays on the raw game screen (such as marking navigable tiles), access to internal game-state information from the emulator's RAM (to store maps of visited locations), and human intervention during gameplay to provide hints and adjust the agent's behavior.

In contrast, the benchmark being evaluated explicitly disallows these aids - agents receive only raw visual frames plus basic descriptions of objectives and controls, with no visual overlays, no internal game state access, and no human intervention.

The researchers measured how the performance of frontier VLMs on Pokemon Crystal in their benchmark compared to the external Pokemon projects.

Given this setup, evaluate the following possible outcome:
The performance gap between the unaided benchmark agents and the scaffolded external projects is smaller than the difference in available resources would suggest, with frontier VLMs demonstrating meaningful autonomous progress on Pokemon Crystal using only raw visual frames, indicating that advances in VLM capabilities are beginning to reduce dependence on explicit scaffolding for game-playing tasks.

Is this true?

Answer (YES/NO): NO